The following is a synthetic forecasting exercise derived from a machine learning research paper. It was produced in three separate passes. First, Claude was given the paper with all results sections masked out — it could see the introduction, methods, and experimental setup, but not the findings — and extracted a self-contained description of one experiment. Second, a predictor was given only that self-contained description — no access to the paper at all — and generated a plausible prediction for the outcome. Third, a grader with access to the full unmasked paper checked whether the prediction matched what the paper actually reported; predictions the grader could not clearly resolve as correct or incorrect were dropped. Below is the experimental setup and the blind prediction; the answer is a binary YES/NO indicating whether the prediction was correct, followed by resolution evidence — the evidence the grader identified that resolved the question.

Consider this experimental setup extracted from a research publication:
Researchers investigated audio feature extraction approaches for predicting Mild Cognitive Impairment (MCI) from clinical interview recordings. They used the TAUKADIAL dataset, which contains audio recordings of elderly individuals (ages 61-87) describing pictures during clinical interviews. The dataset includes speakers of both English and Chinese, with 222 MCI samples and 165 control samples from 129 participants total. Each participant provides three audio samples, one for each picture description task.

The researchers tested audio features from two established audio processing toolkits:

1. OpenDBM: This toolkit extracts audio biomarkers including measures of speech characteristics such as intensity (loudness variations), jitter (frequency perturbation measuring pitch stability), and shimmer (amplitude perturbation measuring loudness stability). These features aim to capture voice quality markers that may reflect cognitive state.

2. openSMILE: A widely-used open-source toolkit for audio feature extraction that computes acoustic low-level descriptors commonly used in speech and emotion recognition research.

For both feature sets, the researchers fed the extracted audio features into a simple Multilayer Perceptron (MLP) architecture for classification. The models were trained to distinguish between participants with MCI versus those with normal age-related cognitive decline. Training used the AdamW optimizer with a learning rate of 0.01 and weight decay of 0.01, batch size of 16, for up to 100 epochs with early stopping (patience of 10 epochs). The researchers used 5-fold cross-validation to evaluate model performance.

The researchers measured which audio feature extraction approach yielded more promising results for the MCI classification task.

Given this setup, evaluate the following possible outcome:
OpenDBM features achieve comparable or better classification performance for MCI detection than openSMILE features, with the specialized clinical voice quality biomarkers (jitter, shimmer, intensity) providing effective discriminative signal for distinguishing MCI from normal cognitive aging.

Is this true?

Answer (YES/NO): YES